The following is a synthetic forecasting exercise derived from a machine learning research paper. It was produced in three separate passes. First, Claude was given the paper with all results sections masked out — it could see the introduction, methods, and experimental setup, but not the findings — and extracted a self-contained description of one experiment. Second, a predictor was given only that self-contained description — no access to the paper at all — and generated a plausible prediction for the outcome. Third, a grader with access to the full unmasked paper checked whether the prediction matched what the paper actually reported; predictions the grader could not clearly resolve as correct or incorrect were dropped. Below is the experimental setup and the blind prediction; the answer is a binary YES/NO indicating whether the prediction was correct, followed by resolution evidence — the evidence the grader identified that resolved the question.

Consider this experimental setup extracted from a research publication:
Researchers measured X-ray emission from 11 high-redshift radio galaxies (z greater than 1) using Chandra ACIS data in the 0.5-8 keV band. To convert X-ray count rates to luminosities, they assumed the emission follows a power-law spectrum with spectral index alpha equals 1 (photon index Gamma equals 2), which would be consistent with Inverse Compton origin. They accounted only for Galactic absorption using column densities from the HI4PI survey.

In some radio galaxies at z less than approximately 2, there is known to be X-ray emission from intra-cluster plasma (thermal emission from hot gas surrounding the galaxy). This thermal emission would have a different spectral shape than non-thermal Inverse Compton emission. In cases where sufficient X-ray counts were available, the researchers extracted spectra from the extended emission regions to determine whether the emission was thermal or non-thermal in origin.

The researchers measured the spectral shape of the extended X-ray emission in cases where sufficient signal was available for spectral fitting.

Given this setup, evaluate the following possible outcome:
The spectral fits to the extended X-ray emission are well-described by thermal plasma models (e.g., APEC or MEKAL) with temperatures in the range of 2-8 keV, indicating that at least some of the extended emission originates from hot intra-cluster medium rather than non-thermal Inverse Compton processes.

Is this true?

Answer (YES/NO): NO